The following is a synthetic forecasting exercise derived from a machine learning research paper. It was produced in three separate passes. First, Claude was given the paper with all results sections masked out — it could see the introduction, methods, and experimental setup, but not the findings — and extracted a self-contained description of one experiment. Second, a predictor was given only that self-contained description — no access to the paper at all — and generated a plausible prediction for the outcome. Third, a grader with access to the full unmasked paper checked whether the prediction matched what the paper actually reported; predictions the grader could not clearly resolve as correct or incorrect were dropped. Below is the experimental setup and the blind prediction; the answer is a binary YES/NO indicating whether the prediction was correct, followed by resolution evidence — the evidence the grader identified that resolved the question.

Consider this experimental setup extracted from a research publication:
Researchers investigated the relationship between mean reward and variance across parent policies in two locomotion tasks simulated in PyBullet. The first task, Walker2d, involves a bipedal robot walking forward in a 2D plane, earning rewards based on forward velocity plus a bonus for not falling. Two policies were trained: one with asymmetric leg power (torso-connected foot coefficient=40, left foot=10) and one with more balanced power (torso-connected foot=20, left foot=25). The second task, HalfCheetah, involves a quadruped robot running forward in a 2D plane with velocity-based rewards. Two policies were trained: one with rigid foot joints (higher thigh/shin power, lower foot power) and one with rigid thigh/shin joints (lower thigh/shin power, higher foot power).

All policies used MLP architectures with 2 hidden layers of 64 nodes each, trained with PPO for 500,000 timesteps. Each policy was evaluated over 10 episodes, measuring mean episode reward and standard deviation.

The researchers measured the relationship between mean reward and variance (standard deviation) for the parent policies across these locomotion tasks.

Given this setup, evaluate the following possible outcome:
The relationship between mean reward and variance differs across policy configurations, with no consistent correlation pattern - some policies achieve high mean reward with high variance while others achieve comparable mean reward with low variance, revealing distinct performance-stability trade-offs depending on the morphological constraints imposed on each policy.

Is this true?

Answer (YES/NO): YES